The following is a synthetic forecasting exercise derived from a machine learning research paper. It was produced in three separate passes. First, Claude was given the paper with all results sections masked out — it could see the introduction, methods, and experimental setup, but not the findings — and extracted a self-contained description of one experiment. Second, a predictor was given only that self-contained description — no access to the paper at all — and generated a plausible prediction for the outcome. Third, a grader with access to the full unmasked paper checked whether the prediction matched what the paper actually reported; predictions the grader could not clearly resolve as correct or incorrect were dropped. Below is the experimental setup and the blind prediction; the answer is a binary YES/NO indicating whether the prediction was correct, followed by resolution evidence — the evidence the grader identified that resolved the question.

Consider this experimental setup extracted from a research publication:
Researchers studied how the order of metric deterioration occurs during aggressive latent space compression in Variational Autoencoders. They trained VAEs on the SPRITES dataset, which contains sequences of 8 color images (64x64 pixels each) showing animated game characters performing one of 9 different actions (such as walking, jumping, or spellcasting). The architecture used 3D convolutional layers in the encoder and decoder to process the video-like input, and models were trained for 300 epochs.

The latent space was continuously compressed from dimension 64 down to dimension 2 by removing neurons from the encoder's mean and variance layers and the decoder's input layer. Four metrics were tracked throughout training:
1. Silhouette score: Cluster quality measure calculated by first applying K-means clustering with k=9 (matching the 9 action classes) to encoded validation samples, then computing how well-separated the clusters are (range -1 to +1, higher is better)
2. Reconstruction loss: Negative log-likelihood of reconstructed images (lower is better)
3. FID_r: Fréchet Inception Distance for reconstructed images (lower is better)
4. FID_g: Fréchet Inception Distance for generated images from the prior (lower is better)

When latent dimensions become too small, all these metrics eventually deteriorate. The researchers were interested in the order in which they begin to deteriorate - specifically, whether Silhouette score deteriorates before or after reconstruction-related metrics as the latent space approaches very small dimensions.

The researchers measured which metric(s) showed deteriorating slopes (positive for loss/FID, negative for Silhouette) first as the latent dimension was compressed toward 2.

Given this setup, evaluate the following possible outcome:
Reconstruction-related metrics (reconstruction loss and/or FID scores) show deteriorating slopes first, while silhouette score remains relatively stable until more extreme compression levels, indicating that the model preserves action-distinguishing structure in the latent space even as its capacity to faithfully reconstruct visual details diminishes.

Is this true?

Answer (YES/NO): YES